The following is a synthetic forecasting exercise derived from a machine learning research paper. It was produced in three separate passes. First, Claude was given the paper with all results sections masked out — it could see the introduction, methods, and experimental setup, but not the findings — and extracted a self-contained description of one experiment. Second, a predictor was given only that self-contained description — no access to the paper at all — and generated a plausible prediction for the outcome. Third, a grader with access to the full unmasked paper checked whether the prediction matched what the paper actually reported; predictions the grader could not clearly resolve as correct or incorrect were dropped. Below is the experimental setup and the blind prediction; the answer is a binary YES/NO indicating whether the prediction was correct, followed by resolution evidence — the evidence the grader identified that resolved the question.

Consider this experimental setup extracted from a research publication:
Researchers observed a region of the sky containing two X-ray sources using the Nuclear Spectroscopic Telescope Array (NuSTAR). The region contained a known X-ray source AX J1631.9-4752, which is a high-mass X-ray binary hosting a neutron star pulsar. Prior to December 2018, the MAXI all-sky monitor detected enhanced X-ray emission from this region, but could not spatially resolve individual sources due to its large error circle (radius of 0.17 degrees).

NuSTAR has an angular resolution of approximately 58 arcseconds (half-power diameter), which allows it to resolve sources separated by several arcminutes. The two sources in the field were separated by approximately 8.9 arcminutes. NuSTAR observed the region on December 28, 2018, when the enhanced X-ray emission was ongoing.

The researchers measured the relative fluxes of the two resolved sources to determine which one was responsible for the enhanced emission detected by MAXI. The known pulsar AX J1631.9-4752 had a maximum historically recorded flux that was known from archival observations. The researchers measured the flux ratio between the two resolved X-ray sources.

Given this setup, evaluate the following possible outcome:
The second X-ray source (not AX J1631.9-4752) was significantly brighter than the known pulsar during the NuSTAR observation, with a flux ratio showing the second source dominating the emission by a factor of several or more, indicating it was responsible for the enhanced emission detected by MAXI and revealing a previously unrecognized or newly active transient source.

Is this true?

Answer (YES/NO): YES